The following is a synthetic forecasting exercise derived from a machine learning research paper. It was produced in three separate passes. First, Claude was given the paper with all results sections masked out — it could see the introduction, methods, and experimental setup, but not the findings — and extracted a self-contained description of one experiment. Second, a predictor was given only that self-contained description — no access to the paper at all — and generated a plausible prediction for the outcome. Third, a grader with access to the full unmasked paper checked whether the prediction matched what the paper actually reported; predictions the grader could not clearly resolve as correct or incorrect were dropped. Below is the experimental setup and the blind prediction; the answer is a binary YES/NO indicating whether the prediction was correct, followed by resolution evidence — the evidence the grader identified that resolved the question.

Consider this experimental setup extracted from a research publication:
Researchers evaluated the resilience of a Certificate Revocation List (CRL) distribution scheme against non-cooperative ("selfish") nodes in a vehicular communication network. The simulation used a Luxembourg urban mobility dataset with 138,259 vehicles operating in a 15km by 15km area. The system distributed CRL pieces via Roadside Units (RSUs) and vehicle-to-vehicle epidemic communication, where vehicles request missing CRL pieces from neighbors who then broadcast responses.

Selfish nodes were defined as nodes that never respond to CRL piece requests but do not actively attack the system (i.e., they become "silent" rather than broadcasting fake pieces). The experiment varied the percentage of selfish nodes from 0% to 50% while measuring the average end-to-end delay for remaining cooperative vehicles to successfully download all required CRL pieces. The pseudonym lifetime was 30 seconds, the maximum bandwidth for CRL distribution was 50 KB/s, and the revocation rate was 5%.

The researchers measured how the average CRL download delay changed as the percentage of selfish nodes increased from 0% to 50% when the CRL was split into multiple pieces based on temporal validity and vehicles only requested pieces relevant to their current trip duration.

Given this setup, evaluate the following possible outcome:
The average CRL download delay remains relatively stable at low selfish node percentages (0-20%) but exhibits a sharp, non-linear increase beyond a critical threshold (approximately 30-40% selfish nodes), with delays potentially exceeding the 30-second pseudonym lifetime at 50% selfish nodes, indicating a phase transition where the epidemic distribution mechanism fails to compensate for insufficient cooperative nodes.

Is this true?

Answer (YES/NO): NO